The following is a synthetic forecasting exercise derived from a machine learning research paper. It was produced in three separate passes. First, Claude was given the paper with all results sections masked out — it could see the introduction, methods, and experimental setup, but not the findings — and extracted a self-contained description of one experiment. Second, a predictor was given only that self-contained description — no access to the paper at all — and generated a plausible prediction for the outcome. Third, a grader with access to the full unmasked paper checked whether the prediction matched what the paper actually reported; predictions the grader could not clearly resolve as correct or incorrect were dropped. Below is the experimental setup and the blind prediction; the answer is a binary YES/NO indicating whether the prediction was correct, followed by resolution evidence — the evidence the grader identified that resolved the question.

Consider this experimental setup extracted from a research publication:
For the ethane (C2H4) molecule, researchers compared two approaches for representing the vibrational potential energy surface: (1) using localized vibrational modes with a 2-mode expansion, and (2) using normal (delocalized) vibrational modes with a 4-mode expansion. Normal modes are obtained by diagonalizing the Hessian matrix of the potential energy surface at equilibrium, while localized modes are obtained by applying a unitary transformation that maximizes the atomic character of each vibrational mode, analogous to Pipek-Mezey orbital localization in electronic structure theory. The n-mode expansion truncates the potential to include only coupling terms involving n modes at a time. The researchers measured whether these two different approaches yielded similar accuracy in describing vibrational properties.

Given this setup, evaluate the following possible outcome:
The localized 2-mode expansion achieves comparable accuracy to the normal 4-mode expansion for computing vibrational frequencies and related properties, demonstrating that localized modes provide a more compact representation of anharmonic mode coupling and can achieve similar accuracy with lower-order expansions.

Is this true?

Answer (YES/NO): YES